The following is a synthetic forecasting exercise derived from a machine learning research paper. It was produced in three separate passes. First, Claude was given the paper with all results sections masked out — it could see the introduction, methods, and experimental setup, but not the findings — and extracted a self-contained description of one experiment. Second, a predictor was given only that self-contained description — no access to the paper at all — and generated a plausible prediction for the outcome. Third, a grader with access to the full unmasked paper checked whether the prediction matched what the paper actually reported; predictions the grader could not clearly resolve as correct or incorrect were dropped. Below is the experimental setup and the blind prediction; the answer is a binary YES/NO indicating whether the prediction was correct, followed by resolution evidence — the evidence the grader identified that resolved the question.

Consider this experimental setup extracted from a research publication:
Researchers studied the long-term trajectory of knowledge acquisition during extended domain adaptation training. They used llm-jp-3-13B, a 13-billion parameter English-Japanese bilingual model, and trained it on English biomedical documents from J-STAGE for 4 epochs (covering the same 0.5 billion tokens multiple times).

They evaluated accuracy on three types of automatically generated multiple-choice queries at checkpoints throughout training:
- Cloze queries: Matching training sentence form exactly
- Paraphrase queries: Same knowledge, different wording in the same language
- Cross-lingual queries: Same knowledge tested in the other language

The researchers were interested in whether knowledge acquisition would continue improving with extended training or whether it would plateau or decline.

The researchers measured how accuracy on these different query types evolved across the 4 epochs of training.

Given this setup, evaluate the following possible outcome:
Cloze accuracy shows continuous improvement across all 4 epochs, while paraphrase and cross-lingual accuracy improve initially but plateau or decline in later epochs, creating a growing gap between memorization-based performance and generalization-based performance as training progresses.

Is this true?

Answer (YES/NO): NO